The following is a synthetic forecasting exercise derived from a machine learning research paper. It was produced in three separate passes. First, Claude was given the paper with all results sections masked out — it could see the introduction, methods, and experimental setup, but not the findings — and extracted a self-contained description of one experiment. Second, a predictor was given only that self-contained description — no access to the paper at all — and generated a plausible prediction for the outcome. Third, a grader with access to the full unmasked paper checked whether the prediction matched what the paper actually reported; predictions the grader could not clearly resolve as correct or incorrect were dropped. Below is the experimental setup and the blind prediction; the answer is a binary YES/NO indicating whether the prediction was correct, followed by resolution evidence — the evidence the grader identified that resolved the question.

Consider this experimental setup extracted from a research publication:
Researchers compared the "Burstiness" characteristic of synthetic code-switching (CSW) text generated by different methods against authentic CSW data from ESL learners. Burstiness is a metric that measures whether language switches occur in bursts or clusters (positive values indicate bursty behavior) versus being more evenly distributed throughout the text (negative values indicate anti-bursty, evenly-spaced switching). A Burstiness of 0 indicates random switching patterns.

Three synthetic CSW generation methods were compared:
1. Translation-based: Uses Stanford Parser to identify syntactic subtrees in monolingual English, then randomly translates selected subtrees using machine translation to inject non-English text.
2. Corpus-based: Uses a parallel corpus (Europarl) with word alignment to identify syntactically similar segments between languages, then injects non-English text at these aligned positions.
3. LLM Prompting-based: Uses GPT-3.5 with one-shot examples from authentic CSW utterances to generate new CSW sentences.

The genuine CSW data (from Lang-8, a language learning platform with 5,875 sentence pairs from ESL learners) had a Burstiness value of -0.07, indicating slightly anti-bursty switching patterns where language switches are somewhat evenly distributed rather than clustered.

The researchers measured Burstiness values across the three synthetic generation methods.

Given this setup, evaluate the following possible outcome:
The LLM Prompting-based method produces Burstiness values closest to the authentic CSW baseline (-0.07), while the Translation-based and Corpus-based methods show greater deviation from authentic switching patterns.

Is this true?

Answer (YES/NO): YES